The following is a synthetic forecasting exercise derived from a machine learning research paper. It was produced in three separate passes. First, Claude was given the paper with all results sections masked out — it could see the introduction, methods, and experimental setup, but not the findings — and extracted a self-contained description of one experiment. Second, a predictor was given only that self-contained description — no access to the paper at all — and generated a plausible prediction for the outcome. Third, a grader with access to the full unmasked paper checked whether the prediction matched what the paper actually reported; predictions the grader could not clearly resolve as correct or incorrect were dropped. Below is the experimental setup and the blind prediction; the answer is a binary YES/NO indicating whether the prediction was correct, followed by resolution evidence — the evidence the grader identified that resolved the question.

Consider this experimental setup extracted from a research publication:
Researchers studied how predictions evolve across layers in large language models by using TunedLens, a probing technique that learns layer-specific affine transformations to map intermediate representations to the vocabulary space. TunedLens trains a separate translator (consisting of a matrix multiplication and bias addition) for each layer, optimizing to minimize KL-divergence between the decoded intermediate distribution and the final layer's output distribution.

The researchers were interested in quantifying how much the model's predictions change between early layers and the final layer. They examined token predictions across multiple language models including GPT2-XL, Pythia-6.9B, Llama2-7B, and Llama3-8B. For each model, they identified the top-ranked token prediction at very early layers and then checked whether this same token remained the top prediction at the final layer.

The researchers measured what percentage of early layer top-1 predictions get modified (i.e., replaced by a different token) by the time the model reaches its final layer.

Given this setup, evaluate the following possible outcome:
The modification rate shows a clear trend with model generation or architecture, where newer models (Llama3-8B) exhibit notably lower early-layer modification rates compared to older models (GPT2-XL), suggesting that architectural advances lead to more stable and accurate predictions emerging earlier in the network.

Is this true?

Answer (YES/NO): NO